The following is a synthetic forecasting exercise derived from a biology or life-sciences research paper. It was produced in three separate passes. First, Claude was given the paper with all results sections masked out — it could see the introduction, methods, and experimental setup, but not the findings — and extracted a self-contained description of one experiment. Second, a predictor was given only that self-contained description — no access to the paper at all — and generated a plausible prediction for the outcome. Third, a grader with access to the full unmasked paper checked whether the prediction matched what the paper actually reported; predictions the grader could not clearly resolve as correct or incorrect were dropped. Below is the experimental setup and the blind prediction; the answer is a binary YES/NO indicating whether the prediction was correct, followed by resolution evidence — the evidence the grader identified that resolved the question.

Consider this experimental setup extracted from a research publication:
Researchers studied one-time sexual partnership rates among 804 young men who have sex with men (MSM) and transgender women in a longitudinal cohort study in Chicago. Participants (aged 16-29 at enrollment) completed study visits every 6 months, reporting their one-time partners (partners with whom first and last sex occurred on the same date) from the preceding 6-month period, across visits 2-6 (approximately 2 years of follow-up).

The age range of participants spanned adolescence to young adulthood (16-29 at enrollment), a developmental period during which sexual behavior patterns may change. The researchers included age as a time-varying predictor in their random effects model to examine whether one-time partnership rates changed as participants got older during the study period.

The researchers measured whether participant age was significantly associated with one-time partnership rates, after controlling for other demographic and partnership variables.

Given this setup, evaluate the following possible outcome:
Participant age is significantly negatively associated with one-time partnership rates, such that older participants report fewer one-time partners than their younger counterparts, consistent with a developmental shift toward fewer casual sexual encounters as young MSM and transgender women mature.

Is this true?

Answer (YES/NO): YES